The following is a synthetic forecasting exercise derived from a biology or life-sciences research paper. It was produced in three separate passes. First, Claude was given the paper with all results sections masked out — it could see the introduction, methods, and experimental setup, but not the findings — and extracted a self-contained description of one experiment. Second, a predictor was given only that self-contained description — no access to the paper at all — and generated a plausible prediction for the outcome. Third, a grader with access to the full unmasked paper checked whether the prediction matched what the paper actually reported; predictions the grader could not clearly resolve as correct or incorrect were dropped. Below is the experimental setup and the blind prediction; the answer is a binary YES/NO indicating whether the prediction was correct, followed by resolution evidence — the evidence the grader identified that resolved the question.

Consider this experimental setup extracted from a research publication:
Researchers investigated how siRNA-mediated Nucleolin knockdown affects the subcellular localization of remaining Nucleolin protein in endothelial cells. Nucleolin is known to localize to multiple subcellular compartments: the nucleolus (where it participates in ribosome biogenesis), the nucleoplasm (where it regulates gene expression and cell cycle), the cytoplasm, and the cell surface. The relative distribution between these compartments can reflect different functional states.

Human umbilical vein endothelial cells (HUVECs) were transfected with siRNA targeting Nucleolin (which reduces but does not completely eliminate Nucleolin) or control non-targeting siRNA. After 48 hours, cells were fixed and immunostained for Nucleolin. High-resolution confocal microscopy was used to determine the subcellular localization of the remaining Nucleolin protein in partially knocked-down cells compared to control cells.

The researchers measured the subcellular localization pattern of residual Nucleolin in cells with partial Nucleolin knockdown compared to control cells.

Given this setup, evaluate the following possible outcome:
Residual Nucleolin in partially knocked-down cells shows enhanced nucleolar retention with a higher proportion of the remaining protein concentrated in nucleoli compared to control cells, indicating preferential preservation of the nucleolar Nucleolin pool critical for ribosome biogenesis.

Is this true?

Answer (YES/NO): YES